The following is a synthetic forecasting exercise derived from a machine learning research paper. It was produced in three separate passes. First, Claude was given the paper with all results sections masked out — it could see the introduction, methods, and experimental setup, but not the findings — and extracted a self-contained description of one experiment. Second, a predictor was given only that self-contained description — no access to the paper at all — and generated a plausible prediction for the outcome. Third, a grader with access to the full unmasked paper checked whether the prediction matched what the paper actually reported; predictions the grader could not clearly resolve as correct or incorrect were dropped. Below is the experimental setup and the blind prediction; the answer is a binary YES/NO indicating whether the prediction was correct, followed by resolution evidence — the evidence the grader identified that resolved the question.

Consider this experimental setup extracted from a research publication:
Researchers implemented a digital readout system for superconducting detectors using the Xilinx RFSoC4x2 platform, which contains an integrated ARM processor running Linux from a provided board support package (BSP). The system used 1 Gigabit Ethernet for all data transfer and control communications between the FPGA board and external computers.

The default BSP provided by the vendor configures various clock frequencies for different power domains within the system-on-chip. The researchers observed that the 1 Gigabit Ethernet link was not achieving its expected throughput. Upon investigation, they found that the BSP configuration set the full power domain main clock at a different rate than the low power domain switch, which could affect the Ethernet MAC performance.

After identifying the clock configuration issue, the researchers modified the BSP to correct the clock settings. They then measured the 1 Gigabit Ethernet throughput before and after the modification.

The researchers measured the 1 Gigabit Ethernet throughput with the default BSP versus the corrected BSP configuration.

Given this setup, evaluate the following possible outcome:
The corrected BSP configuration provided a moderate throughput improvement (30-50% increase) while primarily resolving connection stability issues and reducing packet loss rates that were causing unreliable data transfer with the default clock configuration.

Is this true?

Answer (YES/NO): NO